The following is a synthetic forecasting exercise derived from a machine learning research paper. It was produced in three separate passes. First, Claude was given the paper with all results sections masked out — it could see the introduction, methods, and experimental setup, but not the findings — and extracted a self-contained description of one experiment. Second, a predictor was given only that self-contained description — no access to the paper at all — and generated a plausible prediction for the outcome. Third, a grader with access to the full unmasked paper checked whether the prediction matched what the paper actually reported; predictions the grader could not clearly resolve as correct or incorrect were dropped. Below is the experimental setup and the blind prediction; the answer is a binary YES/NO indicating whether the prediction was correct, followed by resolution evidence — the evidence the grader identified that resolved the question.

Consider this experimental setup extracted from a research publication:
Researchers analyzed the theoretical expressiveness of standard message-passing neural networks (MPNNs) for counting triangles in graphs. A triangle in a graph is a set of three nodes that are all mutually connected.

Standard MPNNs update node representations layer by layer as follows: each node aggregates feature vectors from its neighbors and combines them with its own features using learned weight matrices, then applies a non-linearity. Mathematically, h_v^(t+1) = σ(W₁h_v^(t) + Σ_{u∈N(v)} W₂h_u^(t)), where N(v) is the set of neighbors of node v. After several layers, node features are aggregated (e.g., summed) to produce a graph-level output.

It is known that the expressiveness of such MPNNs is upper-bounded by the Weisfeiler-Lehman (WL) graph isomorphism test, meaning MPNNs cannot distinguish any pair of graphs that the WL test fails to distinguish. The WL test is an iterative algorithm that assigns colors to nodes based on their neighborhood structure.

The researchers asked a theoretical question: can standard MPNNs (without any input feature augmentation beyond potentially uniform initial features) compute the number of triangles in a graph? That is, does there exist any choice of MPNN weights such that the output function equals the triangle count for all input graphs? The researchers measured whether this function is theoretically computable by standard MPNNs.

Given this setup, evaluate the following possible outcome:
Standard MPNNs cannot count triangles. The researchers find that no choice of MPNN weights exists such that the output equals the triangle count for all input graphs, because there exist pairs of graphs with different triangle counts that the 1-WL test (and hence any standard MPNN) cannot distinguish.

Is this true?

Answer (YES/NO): YES